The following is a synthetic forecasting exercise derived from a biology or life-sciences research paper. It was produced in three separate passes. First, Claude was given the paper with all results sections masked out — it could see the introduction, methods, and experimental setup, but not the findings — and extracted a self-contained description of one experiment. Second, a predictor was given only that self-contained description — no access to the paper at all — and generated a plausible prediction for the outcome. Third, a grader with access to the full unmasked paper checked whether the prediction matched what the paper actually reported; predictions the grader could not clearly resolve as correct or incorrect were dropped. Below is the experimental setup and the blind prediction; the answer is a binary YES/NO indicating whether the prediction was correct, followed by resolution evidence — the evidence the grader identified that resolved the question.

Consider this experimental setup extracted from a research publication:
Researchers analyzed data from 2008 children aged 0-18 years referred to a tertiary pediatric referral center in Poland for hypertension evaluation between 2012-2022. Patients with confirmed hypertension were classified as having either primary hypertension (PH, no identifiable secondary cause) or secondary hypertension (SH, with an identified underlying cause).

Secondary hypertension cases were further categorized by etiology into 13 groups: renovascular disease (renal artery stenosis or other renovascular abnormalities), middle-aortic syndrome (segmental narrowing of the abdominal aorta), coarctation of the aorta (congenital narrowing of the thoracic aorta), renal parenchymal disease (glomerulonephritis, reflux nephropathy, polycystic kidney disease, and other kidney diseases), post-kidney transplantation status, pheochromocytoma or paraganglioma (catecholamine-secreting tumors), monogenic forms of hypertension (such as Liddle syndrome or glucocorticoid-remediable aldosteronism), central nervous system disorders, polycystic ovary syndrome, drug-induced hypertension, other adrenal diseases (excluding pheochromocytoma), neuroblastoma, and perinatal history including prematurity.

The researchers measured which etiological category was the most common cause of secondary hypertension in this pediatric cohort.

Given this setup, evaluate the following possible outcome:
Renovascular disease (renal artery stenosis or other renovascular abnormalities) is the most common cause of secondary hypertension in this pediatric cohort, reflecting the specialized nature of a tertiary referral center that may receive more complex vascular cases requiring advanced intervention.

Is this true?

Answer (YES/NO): NO